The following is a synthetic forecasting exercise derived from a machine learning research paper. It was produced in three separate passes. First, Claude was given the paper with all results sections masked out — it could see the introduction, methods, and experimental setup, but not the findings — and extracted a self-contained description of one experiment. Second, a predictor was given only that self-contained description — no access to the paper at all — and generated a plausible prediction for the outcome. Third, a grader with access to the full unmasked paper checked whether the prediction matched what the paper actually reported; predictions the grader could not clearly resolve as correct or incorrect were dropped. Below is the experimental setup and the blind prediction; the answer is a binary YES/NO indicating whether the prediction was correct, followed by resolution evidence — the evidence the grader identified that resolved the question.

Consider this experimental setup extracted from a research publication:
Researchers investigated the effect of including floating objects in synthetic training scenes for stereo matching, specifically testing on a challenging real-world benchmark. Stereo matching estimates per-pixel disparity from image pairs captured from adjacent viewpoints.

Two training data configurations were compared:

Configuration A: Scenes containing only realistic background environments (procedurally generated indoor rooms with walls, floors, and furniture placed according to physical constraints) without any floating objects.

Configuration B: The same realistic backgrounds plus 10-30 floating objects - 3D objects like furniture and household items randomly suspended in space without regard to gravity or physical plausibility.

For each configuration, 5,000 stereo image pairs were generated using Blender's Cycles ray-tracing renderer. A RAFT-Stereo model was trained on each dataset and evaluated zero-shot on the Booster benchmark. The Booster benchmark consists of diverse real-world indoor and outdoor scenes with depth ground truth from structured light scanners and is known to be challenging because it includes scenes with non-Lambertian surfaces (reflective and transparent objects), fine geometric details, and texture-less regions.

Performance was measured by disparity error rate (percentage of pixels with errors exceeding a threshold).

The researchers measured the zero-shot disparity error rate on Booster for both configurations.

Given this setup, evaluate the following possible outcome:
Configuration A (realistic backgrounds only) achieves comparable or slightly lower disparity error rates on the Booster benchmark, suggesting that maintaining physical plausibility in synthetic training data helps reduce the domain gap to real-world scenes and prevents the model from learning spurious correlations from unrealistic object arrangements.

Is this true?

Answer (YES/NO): NO